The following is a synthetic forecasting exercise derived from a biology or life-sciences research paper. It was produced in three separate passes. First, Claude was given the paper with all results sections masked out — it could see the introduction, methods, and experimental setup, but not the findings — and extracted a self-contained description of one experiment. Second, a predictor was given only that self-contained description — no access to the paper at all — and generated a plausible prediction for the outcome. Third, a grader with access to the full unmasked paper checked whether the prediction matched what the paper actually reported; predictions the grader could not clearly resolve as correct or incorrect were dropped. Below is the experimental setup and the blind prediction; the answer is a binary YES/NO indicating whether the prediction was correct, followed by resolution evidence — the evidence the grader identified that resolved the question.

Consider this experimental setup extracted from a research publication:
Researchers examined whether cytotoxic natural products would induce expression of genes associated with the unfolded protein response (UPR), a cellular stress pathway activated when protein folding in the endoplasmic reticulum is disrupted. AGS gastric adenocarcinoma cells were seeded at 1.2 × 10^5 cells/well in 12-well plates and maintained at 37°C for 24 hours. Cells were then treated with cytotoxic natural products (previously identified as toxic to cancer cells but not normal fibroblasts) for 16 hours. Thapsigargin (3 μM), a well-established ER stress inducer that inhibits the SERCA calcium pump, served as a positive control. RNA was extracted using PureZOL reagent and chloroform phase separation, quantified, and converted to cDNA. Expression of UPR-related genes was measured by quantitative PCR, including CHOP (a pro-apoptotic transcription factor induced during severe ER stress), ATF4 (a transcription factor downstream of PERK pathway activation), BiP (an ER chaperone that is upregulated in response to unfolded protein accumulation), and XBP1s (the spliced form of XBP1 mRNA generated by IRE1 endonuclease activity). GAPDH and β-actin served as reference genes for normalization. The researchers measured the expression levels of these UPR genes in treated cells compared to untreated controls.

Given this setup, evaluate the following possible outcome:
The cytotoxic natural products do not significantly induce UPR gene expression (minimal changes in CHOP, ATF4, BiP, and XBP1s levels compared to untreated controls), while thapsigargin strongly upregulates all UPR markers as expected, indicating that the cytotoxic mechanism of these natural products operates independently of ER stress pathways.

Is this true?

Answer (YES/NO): NO